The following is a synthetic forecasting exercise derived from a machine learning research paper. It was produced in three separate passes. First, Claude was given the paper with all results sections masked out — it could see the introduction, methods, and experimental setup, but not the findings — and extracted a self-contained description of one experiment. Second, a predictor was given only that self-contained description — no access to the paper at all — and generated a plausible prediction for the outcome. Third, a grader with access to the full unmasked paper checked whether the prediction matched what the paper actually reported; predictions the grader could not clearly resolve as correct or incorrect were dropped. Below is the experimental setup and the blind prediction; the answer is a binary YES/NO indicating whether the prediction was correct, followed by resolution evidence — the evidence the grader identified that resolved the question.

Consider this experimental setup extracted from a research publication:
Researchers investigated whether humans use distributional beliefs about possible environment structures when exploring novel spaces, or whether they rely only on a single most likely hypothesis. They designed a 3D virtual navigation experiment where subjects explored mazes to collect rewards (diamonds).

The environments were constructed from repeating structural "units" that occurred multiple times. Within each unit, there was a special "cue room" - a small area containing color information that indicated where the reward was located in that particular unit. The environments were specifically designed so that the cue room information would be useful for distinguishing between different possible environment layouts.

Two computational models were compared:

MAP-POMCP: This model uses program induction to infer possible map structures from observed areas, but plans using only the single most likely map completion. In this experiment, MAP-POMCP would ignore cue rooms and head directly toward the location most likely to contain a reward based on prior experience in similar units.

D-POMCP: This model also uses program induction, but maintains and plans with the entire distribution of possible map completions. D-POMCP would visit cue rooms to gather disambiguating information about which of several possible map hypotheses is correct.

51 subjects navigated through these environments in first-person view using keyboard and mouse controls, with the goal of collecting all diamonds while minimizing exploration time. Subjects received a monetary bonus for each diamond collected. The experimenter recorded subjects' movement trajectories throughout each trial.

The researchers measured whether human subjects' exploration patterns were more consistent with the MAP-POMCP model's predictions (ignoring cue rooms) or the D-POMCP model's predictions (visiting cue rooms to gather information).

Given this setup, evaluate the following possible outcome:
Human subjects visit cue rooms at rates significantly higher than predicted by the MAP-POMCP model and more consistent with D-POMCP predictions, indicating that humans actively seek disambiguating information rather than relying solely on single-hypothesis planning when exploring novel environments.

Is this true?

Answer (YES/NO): YES